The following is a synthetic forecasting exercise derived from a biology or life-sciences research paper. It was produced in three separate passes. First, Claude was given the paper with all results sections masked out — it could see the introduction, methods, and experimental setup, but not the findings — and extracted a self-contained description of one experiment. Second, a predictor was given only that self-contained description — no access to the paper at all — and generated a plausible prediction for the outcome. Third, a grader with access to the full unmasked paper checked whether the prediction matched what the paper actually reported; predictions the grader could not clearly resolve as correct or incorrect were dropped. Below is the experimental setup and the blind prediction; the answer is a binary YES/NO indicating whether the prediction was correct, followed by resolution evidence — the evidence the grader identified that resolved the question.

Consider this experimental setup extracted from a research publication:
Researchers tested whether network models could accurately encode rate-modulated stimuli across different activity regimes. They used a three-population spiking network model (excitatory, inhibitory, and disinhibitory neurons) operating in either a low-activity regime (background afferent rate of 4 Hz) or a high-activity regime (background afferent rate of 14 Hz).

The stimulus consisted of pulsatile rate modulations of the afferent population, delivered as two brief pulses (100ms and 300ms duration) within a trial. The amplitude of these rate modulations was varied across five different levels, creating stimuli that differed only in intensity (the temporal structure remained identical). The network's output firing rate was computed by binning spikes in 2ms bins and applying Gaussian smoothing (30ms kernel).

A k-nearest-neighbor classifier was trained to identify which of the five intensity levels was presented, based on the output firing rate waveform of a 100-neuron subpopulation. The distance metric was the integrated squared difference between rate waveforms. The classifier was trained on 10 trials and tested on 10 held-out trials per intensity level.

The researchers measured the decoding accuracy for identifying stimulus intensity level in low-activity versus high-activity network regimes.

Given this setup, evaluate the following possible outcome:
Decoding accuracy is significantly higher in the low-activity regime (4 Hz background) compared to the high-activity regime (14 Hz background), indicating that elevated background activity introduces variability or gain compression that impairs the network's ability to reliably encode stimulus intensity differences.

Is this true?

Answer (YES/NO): NO